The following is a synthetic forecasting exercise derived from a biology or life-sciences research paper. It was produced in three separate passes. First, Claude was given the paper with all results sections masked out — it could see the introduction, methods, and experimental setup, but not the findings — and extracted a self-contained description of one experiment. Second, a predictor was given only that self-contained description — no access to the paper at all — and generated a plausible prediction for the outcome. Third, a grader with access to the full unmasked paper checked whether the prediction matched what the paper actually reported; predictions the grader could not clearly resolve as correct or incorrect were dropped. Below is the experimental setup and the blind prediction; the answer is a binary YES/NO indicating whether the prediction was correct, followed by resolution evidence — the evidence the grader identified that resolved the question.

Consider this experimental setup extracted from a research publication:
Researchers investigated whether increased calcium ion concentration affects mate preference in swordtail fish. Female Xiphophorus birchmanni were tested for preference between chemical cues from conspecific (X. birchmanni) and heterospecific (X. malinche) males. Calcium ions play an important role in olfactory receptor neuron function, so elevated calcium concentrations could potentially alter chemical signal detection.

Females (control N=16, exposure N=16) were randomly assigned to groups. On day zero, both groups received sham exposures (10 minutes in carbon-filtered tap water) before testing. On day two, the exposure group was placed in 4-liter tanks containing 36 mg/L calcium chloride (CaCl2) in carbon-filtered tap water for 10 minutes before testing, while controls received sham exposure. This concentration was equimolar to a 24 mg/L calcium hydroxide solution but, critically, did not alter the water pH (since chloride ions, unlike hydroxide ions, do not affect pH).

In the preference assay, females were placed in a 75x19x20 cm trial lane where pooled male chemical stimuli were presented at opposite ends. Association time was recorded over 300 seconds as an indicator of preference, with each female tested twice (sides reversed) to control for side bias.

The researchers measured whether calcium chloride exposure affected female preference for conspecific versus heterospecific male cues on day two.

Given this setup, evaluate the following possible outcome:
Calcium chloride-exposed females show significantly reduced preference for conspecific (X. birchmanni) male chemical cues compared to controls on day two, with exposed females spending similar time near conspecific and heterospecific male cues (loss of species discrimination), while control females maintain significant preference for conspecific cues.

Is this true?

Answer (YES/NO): YES